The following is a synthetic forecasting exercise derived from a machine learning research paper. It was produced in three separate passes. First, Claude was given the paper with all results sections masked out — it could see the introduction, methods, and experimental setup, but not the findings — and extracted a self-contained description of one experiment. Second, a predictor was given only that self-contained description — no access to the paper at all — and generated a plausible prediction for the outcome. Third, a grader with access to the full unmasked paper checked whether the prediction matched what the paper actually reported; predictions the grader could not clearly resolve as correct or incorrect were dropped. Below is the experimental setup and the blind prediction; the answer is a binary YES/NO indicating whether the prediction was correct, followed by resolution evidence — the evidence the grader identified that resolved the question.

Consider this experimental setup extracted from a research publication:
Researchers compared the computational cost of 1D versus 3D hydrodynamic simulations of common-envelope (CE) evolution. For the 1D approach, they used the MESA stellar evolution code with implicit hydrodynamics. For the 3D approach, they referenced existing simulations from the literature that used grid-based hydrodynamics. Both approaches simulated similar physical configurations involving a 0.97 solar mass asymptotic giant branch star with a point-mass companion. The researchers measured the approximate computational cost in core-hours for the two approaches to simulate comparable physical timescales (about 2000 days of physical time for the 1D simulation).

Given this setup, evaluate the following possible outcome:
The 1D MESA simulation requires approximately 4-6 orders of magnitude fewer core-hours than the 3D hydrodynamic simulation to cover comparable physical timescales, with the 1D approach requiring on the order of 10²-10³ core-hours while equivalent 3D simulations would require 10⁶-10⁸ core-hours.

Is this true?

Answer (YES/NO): NO